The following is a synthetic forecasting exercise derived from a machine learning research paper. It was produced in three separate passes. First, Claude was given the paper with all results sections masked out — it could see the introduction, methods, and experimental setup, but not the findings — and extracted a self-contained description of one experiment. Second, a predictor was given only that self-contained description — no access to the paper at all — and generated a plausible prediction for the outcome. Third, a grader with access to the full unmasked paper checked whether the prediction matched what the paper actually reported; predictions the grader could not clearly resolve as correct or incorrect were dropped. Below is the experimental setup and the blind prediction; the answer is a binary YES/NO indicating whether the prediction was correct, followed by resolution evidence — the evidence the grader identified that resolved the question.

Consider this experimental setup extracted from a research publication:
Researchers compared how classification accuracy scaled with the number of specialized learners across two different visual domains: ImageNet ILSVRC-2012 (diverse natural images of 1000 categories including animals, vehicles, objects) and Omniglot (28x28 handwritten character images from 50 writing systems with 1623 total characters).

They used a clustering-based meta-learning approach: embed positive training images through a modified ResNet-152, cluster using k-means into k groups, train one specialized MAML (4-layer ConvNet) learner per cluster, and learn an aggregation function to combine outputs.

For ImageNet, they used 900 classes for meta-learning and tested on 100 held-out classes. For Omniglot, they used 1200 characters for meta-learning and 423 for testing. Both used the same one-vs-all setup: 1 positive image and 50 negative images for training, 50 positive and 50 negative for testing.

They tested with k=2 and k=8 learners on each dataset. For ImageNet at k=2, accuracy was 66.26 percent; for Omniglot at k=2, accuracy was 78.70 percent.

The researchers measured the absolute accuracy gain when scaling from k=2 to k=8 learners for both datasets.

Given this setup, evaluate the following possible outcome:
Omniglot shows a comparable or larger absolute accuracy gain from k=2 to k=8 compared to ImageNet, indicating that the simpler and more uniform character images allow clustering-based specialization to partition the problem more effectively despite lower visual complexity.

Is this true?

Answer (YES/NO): YES